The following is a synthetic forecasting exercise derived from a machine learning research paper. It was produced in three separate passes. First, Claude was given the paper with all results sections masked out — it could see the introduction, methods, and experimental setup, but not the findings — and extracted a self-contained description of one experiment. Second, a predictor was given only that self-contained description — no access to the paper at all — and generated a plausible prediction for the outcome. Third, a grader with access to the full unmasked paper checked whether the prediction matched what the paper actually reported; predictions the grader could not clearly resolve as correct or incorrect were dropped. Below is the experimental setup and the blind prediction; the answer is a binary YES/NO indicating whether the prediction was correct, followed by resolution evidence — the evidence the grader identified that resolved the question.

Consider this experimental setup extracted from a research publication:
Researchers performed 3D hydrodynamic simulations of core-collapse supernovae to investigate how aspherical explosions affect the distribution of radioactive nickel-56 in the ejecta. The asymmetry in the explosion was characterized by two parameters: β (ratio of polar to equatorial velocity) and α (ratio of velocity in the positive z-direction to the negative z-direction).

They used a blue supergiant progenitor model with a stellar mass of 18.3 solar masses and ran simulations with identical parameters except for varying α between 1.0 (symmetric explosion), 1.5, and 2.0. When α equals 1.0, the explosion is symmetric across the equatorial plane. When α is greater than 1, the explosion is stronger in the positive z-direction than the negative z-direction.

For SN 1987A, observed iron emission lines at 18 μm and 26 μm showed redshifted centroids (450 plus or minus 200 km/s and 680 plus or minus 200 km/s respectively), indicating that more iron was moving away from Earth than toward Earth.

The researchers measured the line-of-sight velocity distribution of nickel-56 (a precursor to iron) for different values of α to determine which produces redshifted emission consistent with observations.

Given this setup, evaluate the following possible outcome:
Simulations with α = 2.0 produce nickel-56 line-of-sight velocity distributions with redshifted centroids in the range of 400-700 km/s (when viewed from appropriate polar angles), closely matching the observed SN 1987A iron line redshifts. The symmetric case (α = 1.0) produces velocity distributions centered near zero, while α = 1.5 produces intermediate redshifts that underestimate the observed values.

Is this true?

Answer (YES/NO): NO